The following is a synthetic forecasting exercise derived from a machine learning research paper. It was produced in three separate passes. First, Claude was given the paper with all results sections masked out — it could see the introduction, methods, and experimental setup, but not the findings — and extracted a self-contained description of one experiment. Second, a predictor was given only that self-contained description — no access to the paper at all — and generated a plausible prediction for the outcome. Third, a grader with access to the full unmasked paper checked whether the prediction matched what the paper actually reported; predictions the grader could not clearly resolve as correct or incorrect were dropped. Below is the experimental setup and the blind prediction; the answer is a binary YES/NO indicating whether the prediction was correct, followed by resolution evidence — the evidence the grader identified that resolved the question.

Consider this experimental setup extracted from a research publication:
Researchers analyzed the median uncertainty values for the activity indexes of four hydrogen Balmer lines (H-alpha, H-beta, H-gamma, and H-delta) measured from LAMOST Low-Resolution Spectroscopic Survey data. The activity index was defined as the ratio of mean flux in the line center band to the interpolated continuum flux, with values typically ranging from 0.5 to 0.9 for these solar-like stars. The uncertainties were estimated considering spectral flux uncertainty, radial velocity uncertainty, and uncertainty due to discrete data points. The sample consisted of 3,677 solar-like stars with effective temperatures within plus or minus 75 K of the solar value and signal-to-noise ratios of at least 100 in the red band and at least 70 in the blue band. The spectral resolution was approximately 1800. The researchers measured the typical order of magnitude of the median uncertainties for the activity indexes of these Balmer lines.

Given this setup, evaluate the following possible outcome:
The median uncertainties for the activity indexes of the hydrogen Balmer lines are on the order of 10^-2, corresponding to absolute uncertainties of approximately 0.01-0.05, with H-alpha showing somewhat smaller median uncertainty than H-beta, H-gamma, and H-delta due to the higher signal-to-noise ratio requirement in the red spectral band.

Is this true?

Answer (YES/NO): NO